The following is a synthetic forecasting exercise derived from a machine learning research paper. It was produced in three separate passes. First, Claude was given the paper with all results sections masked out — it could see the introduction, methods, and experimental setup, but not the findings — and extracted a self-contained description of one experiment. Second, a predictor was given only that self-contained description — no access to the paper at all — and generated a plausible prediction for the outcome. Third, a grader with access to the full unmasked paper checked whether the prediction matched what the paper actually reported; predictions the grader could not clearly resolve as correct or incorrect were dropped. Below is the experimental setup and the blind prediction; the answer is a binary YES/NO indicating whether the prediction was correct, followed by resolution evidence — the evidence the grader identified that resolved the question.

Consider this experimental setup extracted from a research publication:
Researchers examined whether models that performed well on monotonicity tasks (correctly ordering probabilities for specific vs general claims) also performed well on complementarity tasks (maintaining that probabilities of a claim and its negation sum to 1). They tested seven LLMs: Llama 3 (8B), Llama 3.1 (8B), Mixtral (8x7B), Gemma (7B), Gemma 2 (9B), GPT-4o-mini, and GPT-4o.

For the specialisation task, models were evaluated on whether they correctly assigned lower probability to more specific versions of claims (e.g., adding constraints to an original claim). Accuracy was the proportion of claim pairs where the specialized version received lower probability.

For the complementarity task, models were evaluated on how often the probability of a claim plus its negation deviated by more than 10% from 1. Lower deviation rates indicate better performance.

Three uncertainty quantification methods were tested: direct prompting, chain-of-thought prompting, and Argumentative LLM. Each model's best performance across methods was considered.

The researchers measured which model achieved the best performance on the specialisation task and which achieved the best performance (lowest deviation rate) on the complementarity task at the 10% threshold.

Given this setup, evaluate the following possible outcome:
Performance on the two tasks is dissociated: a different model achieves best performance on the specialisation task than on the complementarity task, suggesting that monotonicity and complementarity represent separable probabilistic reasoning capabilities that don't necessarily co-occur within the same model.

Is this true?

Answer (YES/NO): NO